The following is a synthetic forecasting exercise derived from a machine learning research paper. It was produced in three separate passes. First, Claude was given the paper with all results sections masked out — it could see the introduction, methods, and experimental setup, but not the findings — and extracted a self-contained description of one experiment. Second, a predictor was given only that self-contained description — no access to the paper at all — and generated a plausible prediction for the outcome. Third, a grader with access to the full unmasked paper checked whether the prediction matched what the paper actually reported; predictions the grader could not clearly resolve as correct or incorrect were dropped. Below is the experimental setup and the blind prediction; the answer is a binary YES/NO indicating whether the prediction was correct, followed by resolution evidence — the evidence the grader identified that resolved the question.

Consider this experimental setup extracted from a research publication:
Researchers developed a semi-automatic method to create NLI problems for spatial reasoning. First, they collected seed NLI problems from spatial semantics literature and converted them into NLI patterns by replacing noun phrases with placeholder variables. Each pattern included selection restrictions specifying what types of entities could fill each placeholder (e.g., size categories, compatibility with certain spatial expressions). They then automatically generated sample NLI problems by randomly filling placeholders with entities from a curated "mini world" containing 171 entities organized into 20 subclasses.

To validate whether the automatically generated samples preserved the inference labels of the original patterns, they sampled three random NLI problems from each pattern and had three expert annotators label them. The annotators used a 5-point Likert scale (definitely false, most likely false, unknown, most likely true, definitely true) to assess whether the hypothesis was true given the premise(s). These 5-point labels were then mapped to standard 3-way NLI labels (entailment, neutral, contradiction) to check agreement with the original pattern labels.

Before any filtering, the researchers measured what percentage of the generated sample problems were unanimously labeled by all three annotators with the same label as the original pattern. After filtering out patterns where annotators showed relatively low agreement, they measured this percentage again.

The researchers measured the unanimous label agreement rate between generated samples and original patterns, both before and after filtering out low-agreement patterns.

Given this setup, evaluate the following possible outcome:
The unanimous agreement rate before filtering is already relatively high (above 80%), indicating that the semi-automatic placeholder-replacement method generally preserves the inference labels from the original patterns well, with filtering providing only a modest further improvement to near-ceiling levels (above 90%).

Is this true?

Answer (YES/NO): NO